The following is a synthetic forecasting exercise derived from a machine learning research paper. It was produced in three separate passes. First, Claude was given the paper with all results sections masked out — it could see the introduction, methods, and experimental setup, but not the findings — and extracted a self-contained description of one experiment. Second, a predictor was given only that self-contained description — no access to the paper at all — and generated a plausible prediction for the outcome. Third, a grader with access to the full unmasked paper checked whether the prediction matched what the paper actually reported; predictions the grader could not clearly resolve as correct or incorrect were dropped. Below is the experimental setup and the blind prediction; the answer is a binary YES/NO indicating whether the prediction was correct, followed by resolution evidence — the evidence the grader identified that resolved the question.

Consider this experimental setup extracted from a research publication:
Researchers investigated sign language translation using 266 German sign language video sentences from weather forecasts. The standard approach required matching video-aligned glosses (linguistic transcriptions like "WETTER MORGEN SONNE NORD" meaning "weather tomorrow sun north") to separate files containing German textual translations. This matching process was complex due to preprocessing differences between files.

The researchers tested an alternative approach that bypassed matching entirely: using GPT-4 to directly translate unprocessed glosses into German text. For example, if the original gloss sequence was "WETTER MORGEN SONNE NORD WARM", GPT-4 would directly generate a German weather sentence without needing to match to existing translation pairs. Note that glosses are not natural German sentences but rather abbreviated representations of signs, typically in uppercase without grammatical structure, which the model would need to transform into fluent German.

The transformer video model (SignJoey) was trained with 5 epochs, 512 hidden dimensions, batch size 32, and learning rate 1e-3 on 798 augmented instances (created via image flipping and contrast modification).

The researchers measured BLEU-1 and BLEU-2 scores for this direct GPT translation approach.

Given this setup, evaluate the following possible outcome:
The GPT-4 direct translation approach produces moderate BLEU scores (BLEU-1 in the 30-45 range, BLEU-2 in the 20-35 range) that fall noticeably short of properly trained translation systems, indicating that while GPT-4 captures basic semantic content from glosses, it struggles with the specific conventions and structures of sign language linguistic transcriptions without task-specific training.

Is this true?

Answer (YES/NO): NO